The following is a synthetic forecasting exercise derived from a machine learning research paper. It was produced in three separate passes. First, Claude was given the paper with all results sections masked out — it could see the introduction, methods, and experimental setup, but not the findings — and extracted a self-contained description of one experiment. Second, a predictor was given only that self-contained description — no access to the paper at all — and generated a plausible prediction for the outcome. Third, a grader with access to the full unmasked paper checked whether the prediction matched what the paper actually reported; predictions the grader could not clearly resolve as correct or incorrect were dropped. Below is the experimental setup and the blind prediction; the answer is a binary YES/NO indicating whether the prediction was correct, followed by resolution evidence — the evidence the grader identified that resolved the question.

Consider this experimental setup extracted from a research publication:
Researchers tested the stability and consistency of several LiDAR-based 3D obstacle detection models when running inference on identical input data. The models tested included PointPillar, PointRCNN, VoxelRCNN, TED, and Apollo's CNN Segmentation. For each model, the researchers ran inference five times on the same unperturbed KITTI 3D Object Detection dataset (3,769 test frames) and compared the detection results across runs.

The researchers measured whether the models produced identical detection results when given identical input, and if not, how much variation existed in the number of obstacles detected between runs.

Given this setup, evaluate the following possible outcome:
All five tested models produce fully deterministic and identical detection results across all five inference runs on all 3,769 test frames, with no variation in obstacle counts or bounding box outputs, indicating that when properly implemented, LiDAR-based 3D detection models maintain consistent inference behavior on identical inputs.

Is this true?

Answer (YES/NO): NO